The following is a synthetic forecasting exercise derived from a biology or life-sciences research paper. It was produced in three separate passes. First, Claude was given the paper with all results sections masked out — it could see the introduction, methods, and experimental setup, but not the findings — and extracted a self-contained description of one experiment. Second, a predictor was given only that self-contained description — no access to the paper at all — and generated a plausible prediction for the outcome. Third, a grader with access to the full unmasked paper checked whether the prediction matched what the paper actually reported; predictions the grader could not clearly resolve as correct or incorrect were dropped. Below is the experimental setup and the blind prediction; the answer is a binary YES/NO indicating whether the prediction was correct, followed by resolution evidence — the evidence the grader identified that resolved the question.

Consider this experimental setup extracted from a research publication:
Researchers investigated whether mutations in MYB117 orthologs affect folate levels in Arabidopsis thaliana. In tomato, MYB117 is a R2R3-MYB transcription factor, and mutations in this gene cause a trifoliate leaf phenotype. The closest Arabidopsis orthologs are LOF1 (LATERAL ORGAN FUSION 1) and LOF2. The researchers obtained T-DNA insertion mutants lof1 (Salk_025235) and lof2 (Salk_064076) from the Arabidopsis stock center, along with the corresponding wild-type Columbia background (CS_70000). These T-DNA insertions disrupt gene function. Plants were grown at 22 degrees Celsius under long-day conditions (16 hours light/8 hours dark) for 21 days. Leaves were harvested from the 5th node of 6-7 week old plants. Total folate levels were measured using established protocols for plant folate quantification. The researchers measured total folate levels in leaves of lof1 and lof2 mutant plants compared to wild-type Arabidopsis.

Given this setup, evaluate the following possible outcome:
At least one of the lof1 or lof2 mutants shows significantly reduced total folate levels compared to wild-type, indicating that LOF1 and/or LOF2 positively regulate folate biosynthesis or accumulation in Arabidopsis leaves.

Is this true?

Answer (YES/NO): YES